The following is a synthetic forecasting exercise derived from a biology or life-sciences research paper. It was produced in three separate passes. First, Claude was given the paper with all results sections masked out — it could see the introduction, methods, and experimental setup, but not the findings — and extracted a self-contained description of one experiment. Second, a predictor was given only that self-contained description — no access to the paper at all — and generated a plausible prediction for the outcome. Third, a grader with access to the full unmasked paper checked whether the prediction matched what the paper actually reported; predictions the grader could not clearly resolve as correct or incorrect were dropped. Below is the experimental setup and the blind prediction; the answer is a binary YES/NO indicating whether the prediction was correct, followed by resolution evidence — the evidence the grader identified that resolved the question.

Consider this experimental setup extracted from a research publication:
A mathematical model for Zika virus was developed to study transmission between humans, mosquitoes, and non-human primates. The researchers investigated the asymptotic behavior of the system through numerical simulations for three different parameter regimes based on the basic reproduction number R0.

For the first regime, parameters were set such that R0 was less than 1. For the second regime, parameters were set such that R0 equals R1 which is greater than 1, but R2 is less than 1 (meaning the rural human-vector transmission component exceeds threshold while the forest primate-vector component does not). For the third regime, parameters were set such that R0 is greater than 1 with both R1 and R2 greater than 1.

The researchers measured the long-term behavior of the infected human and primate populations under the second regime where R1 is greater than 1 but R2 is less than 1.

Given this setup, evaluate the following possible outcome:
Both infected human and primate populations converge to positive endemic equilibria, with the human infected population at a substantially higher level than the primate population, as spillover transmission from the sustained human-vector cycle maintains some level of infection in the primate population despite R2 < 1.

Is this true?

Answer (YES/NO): NO